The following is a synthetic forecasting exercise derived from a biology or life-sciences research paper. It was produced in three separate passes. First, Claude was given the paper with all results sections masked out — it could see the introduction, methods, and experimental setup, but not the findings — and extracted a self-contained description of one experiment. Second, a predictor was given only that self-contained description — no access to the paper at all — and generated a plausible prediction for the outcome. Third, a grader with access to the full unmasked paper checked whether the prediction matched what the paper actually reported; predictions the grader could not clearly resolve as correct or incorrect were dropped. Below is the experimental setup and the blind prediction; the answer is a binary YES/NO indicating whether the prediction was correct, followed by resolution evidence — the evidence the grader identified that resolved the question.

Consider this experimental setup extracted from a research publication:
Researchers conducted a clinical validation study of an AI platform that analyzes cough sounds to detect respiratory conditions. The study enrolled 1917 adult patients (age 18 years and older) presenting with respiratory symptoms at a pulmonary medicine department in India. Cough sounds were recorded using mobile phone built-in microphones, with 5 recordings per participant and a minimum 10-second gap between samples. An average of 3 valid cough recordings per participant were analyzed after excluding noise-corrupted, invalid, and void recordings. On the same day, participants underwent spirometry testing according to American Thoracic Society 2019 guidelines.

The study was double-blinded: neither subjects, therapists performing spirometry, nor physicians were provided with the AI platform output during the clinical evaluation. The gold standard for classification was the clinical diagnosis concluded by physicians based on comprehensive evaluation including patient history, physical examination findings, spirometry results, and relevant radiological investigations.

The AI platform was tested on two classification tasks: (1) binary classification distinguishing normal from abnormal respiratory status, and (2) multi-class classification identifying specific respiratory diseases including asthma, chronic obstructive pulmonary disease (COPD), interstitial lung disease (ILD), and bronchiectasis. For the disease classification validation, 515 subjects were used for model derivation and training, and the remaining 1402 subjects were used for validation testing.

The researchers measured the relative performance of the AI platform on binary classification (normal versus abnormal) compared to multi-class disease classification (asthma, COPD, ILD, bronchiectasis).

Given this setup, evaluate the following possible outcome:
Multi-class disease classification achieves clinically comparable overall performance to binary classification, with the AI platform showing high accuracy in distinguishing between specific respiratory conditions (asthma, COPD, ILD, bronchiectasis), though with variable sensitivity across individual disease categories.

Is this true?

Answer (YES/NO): NO